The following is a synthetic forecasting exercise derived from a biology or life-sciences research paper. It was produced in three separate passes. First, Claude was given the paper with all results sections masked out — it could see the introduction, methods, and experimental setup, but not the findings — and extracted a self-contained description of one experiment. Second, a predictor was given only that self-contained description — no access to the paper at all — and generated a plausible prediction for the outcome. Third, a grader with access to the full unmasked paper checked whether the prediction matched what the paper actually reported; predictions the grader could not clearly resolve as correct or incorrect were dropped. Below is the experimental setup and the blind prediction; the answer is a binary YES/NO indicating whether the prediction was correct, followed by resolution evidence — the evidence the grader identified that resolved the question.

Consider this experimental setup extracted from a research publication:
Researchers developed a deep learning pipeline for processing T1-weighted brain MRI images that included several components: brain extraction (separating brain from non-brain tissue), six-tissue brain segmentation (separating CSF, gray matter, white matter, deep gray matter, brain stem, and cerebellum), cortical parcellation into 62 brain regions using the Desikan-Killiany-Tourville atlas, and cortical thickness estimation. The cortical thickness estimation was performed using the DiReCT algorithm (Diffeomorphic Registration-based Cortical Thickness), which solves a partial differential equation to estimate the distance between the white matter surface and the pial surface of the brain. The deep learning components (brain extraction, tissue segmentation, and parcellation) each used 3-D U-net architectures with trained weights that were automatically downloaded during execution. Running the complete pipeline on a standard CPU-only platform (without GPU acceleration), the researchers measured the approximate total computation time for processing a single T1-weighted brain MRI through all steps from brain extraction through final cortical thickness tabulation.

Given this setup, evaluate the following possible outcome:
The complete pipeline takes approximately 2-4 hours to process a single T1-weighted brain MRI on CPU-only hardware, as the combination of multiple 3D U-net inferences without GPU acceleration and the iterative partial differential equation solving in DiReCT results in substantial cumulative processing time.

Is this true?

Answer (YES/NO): NO